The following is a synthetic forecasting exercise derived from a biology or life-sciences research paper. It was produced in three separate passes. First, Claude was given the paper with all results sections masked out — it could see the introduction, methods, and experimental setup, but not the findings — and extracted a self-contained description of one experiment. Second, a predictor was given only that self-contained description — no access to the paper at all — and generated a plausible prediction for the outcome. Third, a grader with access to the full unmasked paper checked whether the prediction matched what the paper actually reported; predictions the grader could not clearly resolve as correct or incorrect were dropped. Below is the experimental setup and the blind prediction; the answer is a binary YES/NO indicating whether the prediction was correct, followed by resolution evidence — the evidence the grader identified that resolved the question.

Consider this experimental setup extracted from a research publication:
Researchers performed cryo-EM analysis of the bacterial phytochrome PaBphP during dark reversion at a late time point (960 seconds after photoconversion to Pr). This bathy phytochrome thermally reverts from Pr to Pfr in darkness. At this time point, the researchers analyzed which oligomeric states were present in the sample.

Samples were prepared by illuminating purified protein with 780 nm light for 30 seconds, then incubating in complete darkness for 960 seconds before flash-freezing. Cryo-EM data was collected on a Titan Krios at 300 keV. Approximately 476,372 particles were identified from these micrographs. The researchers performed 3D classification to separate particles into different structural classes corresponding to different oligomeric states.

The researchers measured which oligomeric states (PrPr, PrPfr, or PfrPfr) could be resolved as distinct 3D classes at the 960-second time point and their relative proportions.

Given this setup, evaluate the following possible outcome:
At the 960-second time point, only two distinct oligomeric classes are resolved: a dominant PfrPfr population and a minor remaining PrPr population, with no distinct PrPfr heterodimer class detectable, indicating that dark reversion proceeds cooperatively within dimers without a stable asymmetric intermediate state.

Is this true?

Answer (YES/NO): NO